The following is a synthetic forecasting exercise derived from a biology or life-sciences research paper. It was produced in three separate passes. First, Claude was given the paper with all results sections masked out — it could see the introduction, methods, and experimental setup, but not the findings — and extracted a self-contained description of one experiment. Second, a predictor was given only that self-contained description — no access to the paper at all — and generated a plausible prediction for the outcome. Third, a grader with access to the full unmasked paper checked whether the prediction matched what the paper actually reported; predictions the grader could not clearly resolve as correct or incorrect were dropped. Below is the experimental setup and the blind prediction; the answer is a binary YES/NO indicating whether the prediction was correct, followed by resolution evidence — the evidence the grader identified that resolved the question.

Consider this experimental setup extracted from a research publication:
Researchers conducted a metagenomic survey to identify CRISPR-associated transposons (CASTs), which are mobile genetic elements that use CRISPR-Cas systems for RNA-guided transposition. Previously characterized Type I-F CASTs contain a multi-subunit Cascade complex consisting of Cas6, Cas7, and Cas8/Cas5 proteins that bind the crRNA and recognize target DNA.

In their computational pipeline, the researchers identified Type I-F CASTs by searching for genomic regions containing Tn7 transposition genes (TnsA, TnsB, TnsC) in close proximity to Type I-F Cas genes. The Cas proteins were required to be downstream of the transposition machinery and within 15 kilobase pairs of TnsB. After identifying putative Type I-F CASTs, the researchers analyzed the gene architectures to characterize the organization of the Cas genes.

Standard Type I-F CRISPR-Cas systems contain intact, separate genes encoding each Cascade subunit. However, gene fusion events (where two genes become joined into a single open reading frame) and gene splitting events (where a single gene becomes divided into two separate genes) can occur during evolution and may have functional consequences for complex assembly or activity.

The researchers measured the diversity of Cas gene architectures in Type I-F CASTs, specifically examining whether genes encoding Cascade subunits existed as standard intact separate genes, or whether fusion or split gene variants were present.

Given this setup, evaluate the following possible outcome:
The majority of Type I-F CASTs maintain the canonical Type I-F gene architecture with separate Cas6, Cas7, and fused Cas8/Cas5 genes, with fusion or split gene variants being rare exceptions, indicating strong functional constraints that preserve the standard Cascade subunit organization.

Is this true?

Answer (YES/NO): YES